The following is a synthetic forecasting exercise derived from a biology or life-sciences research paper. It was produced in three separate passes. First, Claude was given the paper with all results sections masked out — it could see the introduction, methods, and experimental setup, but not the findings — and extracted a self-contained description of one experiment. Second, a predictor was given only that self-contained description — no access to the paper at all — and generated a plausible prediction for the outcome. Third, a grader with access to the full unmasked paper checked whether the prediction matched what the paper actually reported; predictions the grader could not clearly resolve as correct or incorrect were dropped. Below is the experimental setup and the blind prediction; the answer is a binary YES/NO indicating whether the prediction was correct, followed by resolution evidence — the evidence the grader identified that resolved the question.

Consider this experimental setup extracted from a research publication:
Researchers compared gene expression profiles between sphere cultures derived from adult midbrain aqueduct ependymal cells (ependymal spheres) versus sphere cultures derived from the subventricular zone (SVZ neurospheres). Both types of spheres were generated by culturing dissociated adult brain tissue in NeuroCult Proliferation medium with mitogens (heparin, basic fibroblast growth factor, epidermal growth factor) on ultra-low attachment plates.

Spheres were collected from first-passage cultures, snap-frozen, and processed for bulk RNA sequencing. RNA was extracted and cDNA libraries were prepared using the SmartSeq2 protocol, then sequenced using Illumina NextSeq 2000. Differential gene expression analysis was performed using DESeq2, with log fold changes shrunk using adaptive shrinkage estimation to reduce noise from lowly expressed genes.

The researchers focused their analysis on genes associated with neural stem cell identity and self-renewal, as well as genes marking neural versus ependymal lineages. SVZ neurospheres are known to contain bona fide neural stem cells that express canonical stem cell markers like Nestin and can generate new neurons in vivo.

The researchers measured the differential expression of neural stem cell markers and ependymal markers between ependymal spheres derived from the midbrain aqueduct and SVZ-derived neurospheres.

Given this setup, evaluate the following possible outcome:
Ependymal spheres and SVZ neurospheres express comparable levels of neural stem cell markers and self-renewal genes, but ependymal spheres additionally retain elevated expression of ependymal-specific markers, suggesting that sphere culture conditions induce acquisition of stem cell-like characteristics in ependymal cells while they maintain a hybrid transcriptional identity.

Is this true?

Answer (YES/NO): NO